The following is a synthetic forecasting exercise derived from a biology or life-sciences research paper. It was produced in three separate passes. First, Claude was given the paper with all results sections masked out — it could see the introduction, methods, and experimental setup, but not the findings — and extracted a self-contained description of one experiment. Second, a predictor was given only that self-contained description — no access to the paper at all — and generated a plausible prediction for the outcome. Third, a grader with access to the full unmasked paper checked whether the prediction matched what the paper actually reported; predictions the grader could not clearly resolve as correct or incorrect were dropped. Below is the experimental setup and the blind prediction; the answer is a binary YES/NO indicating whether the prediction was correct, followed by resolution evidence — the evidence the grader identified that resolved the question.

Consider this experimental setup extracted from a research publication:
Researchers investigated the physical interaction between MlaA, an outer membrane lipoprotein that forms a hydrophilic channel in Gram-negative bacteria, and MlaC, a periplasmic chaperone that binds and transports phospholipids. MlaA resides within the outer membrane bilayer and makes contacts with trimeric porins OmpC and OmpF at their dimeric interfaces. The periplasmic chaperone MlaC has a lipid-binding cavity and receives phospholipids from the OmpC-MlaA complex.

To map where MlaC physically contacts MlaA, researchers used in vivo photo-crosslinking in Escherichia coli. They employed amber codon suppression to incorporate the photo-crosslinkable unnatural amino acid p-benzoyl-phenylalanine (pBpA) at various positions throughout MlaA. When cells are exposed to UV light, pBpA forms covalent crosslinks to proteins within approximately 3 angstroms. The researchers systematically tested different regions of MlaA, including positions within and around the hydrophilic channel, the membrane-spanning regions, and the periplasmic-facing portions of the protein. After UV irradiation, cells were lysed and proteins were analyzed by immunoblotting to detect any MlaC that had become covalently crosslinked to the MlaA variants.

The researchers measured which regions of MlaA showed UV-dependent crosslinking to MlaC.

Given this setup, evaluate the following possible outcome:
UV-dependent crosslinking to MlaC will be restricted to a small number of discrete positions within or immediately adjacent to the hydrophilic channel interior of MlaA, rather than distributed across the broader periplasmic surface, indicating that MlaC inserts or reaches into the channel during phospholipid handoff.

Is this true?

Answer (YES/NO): NO